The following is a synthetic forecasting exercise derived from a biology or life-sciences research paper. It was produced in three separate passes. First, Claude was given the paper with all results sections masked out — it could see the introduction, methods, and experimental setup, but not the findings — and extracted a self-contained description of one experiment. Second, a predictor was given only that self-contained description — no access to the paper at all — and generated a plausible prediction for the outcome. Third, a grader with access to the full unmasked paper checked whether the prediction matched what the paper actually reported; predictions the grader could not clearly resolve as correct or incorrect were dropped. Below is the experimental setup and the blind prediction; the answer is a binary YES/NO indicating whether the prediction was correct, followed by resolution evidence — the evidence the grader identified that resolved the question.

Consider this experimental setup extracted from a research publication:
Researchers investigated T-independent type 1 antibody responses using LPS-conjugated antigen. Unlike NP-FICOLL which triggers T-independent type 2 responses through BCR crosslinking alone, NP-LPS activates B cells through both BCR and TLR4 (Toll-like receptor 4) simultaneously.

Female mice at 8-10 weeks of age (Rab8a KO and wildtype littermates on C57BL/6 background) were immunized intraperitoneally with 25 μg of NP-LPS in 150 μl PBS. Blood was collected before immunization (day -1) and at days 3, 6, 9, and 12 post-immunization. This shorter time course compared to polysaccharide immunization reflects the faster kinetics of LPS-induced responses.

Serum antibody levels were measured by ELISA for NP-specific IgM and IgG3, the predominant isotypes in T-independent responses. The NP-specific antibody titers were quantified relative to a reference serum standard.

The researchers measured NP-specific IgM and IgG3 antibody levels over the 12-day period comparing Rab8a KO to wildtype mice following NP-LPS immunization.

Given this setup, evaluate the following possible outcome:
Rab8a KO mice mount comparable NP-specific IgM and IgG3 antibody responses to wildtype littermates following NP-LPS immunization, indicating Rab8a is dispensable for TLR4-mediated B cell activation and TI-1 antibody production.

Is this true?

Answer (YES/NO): NO